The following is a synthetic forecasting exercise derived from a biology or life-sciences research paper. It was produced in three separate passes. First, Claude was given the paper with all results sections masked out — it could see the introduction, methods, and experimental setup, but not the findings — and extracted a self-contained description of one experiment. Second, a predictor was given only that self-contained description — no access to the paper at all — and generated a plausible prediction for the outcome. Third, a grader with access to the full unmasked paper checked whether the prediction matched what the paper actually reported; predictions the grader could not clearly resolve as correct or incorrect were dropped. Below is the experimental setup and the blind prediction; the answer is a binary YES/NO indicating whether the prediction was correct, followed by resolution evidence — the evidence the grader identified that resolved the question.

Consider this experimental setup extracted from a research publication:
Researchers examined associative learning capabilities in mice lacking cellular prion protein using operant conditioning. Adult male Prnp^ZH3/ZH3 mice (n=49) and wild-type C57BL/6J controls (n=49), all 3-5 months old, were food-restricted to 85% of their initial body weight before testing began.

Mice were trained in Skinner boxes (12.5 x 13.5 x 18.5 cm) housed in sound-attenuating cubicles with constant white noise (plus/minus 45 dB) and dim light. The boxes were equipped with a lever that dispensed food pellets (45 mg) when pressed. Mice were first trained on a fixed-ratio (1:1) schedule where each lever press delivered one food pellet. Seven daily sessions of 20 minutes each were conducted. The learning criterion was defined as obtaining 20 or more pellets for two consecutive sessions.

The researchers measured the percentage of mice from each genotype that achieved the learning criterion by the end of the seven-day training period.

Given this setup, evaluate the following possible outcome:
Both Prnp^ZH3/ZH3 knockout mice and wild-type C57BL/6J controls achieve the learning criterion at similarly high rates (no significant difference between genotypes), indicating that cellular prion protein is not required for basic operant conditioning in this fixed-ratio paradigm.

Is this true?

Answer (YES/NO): NO